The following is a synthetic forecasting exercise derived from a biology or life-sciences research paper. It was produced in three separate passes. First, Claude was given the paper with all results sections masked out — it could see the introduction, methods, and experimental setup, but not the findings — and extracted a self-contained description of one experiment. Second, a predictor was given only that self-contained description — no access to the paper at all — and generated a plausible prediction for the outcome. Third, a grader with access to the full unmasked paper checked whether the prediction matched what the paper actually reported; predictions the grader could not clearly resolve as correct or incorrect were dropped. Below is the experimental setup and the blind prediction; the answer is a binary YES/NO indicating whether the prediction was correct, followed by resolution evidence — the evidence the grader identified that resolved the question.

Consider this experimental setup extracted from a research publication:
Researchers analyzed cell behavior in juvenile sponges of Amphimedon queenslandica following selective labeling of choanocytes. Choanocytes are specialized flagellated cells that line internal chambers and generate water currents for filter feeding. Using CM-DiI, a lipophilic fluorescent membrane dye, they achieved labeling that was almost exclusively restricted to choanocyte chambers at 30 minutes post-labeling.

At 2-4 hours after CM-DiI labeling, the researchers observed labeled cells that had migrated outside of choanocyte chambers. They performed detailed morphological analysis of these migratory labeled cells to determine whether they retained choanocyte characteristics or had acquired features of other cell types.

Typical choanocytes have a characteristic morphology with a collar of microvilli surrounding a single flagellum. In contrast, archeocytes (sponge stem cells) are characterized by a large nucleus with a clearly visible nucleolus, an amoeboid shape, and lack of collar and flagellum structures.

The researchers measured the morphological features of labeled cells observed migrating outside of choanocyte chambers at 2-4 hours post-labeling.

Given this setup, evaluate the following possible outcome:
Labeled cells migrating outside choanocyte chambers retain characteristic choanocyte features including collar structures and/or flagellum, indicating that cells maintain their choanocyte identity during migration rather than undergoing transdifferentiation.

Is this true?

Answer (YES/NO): NO